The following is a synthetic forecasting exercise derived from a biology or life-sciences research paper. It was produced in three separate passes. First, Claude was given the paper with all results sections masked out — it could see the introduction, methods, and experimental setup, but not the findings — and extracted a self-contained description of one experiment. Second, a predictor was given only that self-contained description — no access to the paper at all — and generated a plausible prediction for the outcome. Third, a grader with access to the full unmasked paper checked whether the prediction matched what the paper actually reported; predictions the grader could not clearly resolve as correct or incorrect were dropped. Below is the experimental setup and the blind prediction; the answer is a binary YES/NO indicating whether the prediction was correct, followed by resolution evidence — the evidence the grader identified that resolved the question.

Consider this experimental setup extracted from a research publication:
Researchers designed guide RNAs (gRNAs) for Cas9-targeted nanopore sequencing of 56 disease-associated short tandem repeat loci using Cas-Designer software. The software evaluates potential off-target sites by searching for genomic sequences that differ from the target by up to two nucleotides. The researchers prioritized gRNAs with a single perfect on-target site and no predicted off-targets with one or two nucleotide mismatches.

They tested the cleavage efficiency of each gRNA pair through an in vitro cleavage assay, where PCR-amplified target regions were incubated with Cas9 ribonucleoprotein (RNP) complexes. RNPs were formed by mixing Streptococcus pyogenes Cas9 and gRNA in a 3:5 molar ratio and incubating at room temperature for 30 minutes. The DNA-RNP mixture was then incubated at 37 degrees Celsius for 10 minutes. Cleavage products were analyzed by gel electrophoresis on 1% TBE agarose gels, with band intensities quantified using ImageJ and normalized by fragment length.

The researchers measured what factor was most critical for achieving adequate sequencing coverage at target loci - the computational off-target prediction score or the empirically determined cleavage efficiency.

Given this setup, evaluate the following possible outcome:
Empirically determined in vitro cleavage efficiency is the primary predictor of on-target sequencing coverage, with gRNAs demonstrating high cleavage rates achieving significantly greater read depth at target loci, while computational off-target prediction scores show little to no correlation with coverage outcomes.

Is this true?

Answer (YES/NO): YES